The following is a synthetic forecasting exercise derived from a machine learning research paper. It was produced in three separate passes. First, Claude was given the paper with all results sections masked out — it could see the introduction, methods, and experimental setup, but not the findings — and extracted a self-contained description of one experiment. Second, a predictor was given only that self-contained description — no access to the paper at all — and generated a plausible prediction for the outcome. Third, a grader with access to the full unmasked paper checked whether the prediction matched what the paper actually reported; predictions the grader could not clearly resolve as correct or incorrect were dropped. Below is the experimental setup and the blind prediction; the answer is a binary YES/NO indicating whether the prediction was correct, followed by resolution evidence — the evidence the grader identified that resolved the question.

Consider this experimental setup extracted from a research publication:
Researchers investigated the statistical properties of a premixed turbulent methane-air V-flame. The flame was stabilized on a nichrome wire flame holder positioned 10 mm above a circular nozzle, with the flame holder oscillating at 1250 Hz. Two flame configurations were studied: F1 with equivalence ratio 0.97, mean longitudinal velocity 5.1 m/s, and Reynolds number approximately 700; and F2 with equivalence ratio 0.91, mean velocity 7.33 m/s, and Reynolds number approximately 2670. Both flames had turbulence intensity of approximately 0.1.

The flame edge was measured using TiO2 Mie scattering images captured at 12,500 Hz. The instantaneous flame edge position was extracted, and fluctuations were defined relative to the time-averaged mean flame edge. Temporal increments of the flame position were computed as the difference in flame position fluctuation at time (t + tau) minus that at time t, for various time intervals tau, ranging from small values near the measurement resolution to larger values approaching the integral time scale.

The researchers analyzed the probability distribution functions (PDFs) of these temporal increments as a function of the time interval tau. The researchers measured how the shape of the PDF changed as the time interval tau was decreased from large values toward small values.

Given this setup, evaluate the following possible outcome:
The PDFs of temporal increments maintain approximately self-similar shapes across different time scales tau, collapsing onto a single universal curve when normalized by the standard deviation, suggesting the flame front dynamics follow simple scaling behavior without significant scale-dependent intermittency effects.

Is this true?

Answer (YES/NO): NO